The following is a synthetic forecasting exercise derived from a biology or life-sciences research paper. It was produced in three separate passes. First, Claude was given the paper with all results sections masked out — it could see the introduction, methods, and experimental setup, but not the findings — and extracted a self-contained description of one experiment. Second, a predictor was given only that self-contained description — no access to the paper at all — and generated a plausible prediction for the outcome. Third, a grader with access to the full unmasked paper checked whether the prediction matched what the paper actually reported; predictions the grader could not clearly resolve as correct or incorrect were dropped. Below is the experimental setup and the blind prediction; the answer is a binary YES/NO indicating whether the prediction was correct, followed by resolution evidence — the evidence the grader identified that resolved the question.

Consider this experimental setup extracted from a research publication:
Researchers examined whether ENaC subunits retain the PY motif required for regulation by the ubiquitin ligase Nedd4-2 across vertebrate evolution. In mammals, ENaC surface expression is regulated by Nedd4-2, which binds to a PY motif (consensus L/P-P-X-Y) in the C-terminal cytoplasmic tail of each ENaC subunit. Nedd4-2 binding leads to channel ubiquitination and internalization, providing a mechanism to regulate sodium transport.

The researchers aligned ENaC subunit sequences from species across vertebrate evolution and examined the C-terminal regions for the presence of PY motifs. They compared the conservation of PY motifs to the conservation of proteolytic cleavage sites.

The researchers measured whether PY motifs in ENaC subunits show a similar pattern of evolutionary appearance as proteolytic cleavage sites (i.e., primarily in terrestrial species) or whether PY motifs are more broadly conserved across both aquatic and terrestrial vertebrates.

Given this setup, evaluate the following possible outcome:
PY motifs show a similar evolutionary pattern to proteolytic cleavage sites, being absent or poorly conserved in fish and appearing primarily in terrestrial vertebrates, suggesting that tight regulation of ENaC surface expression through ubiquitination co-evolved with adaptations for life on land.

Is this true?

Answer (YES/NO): NO